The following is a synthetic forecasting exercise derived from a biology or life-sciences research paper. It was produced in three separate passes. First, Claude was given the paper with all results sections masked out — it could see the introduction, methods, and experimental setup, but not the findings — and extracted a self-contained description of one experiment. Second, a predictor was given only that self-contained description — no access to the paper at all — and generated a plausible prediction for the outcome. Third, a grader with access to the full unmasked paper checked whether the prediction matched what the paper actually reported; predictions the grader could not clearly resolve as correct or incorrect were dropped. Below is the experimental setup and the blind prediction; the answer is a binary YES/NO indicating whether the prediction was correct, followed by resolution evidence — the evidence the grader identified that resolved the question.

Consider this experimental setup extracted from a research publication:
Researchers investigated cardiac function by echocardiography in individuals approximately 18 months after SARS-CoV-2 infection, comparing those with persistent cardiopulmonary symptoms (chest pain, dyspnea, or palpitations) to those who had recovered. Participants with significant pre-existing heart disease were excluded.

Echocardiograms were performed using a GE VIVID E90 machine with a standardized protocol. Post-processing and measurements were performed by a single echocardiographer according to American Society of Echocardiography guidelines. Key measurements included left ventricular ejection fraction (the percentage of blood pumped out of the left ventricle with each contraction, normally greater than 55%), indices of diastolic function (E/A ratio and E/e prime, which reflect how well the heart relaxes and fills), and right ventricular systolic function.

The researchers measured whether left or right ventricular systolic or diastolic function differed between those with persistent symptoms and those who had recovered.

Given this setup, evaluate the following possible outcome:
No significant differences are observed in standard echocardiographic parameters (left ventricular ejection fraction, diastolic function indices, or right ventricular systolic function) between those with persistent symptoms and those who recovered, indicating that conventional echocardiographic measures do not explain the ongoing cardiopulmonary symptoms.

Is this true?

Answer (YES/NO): YES